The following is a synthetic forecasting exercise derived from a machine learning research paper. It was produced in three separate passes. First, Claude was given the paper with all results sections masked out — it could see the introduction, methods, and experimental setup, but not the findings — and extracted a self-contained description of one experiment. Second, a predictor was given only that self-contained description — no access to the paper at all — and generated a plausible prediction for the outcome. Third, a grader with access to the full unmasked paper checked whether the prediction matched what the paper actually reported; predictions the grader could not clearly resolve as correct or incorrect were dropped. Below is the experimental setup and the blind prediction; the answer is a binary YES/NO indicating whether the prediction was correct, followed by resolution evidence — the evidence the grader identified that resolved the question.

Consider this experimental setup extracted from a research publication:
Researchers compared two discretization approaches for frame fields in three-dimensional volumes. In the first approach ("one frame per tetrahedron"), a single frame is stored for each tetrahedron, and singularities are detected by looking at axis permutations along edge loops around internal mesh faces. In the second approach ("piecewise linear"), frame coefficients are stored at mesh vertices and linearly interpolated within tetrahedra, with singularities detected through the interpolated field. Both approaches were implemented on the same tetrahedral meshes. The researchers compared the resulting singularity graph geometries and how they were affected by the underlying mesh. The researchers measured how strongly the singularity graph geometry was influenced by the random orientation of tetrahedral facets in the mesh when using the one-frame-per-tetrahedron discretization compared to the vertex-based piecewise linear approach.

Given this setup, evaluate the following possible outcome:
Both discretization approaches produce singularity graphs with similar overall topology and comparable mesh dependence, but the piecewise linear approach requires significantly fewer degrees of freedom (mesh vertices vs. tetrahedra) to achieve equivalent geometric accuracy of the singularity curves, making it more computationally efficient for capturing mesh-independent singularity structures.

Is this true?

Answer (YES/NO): NO